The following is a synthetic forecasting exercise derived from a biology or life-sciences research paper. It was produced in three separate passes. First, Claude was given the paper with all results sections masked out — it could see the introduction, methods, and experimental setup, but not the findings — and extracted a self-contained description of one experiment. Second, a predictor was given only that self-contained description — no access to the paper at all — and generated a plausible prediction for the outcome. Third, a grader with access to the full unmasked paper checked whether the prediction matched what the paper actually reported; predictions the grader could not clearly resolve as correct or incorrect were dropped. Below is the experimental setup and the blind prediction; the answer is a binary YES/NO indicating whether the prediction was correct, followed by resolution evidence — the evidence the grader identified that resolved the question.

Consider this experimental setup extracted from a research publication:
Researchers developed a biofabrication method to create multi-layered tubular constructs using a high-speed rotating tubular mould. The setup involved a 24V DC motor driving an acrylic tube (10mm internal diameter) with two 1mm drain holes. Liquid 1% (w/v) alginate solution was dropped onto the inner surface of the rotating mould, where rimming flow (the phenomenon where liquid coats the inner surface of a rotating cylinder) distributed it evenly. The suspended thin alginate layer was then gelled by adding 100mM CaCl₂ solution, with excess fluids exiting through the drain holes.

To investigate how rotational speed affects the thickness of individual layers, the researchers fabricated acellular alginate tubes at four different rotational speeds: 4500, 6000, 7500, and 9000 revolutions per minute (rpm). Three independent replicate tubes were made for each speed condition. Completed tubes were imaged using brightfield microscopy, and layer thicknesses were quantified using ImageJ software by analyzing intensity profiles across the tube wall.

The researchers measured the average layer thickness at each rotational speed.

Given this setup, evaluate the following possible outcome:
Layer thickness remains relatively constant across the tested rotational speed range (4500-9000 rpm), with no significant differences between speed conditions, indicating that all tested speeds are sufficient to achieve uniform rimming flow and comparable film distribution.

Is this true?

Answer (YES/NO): NO